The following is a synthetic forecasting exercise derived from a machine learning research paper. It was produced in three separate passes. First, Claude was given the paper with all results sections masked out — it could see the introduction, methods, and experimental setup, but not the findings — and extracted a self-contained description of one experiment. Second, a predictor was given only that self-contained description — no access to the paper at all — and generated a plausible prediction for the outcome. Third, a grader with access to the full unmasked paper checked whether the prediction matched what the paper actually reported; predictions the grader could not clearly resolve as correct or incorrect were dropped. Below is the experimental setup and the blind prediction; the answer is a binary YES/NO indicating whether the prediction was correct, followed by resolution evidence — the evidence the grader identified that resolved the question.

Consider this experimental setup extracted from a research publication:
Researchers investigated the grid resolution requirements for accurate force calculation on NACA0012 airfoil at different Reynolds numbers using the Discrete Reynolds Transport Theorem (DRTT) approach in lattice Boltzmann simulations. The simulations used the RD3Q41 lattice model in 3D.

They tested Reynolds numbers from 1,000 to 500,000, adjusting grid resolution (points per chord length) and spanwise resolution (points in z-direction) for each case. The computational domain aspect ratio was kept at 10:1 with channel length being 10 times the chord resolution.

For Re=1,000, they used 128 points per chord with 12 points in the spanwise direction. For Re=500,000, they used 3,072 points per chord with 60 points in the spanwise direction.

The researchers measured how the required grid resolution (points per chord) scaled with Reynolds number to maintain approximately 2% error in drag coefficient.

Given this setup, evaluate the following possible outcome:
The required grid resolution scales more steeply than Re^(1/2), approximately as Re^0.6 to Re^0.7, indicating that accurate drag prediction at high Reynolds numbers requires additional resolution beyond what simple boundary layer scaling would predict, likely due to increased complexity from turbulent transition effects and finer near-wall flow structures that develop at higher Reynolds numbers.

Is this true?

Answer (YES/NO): NO